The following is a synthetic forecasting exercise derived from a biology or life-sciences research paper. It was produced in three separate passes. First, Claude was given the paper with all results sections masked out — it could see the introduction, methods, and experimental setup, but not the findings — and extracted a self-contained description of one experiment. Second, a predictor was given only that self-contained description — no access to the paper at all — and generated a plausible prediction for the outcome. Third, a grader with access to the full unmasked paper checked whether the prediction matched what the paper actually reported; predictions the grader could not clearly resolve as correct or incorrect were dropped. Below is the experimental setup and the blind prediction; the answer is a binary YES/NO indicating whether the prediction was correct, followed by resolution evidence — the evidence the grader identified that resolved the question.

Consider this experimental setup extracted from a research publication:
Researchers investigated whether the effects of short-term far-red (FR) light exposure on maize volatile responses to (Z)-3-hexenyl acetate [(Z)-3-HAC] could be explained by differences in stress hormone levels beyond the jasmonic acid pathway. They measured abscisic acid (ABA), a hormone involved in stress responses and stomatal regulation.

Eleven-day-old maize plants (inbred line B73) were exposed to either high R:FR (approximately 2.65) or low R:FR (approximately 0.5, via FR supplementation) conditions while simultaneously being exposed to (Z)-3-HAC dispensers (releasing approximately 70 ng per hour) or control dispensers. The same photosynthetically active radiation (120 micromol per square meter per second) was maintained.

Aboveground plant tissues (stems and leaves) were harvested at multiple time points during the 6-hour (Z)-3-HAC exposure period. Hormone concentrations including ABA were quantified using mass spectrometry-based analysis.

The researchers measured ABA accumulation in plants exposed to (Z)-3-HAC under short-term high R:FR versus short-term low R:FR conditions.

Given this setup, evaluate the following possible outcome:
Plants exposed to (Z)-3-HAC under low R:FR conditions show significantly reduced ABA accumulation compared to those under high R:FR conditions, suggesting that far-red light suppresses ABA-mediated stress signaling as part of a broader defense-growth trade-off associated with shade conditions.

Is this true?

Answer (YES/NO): NO